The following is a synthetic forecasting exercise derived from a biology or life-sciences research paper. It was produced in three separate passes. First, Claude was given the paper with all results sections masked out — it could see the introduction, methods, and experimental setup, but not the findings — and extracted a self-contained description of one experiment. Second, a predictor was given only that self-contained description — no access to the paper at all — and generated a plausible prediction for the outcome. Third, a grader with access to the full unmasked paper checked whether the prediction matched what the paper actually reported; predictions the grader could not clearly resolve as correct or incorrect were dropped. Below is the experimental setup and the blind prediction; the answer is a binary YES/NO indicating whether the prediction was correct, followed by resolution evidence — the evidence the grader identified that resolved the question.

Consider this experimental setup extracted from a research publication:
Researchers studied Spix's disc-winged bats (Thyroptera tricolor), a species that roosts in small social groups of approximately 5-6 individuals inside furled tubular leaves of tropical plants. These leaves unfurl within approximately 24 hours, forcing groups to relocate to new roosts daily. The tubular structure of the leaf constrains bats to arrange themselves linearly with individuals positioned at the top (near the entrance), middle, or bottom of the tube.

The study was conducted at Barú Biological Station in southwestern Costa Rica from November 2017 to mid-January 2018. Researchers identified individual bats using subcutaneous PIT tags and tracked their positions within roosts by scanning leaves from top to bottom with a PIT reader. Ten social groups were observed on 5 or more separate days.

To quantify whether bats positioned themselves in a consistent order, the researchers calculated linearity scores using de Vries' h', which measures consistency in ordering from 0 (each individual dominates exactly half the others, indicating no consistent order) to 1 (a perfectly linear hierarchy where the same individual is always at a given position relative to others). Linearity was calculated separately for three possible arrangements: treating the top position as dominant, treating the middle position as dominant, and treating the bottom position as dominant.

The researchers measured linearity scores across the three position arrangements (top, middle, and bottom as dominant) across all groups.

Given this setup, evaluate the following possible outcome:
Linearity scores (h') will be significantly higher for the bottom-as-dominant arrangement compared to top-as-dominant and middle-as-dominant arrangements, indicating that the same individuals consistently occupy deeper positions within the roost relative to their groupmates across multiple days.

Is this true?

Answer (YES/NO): NO